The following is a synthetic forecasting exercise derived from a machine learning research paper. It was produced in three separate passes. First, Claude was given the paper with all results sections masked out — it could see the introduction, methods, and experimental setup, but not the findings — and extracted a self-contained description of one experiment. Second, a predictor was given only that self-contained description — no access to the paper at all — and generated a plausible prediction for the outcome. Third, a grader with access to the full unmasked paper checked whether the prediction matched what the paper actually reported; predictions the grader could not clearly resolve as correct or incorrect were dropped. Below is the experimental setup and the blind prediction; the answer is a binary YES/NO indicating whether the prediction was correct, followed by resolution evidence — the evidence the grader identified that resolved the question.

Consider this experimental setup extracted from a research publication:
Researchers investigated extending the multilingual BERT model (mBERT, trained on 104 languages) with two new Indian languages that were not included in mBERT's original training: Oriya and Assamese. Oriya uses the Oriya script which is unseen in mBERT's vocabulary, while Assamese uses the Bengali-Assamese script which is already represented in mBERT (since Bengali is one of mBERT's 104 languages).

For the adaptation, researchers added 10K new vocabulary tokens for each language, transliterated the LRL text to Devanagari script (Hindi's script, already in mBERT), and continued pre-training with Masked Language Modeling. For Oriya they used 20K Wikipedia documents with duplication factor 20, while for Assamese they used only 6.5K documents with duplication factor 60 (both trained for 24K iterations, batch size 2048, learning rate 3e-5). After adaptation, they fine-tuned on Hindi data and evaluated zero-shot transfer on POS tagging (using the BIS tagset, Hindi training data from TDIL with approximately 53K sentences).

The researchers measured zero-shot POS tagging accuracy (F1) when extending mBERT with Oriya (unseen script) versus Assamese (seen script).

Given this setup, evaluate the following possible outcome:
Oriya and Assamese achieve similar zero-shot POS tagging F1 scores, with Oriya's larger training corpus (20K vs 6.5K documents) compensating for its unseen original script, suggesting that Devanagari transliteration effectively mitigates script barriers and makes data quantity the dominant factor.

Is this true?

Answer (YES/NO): NO